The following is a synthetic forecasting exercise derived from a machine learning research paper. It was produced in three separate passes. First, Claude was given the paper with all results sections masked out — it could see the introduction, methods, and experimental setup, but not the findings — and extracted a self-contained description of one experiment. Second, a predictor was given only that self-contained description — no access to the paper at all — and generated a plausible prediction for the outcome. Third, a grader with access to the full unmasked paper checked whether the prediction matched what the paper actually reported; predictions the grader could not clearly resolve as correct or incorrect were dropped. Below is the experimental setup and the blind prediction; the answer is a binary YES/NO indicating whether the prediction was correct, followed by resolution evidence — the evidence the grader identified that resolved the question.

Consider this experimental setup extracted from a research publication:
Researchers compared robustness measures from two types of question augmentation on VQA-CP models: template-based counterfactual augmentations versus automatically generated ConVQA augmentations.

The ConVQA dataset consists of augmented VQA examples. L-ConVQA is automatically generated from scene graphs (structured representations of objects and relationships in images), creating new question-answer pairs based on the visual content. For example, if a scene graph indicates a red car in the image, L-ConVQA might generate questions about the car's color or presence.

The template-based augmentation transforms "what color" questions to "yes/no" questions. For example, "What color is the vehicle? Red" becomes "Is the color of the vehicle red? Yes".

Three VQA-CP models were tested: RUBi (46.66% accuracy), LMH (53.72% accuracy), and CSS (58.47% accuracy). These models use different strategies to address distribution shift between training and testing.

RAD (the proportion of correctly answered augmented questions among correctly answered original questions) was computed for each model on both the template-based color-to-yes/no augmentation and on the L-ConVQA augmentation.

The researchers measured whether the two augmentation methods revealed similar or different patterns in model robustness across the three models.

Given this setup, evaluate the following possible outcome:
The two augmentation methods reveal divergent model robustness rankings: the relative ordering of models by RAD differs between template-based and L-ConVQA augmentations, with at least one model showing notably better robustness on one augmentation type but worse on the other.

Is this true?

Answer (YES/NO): NO